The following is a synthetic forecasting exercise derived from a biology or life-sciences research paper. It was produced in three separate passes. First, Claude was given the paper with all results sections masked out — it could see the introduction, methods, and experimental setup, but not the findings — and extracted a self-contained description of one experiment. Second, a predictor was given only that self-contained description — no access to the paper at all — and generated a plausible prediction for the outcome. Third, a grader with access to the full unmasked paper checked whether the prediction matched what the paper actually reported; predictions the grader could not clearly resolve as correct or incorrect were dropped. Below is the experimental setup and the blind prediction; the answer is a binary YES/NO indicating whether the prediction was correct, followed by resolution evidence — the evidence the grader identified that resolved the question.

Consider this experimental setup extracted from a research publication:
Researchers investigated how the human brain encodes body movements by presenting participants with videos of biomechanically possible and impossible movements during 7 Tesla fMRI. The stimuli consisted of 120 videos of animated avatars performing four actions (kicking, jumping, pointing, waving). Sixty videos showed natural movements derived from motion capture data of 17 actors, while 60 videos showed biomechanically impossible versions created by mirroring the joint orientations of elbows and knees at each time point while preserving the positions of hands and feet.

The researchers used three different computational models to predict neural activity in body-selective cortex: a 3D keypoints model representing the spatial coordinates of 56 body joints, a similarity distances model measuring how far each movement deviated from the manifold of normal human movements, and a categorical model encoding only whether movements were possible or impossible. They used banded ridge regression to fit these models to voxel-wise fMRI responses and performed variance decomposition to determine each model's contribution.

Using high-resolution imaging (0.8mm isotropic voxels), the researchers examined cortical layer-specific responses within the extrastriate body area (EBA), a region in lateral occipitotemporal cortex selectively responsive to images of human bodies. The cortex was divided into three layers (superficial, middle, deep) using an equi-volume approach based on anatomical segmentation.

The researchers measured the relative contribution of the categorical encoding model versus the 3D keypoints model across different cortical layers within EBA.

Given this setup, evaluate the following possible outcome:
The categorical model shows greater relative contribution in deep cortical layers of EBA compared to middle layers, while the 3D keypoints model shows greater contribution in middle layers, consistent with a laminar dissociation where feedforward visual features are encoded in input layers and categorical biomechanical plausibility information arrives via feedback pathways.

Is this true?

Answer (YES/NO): NO